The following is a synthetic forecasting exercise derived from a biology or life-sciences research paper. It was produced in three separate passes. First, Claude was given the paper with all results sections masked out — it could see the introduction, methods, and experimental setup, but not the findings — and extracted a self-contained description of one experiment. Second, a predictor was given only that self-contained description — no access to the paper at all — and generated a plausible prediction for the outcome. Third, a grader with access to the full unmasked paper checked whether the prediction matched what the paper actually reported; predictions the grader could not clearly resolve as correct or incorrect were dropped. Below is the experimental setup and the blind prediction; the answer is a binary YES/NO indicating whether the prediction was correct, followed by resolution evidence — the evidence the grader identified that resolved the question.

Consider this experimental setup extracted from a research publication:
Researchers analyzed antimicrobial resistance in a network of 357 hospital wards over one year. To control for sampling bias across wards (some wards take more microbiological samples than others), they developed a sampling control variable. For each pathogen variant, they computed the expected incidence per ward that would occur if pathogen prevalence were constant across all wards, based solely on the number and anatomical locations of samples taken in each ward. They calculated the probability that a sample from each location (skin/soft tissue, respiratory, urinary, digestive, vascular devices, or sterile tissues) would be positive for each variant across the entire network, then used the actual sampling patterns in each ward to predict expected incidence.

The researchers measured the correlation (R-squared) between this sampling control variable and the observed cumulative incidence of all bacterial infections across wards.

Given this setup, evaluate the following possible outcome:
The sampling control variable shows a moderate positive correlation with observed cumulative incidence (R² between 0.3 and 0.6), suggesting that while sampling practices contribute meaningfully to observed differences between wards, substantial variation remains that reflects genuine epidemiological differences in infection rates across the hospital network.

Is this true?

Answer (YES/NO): NO